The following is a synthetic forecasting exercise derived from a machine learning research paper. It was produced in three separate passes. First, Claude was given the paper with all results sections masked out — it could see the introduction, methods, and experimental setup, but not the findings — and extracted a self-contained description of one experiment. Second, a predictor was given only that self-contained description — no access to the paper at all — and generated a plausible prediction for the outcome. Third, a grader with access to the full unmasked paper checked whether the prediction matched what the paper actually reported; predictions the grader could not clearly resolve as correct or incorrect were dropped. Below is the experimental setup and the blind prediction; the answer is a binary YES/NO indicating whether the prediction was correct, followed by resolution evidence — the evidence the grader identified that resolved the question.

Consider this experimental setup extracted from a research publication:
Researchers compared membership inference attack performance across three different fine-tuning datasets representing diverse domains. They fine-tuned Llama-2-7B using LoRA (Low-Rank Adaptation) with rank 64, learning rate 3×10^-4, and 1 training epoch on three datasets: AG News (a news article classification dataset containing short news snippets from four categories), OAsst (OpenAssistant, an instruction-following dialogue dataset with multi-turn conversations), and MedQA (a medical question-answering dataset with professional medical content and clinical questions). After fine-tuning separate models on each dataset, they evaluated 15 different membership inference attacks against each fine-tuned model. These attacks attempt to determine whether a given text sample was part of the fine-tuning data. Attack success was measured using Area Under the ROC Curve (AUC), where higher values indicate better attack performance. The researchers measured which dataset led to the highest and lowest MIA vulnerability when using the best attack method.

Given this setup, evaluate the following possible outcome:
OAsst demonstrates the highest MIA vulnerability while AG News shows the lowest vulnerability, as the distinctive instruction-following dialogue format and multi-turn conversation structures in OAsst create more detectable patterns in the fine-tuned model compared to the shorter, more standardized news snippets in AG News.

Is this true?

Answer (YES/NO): NO